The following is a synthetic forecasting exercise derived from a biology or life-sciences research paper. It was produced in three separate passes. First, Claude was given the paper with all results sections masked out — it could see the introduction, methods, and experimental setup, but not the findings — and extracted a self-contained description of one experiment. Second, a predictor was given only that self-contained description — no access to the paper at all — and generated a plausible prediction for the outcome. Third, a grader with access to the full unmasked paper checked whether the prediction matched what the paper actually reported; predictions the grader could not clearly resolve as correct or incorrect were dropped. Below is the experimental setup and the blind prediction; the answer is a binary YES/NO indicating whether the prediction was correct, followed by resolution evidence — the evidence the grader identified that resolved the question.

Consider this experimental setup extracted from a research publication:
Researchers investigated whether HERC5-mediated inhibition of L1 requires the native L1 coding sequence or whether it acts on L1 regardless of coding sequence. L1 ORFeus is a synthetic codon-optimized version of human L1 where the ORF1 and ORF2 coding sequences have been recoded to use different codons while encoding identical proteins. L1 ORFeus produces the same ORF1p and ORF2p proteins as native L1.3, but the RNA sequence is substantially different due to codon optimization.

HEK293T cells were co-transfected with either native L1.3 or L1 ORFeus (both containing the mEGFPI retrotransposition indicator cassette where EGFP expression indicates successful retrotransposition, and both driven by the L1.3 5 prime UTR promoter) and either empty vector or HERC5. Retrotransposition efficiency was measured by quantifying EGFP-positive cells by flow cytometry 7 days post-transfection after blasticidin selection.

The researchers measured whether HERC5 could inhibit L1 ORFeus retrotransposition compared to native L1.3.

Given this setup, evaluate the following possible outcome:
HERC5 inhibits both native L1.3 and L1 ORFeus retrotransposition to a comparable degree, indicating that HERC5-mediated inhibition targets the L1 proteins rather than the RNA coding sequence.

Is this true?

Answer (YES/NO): NO